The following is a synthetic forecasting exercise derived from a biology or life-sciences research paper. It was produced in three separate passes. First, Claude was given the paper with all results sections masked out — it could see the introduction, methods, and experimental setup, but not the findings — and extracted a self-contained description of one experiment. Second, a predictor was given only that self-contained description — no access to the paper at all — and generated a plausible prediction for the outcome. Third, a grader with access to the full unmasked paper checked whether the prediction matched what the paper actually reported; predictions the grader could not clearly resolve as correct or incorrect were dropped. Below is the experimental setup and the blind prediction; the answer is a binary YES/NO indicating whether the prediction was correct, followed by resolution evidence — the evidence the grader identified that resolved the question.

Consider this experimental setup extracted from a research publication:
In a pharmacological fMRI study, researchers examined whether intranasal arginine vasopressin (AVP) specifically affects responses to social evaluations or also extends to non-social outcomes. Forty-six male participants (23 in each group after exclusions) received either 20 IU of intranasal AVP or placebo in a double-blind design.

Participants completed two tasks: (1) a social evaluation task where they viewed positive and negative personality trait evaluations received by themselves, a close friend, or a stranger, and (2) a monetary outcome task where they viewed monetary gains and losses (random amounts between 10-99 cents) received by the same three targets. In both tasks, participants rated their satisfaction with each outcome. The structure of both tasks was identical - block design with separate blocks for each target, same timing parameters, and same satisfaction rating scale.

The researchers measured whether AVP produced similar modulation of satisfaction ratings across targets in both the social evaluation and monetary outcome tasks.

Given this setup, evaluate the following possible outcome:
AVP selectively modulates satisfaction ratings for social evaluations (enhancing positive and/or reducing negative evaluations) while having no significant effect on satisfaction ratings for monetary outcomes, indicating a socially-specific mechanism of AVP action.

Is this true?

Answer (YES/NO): NO